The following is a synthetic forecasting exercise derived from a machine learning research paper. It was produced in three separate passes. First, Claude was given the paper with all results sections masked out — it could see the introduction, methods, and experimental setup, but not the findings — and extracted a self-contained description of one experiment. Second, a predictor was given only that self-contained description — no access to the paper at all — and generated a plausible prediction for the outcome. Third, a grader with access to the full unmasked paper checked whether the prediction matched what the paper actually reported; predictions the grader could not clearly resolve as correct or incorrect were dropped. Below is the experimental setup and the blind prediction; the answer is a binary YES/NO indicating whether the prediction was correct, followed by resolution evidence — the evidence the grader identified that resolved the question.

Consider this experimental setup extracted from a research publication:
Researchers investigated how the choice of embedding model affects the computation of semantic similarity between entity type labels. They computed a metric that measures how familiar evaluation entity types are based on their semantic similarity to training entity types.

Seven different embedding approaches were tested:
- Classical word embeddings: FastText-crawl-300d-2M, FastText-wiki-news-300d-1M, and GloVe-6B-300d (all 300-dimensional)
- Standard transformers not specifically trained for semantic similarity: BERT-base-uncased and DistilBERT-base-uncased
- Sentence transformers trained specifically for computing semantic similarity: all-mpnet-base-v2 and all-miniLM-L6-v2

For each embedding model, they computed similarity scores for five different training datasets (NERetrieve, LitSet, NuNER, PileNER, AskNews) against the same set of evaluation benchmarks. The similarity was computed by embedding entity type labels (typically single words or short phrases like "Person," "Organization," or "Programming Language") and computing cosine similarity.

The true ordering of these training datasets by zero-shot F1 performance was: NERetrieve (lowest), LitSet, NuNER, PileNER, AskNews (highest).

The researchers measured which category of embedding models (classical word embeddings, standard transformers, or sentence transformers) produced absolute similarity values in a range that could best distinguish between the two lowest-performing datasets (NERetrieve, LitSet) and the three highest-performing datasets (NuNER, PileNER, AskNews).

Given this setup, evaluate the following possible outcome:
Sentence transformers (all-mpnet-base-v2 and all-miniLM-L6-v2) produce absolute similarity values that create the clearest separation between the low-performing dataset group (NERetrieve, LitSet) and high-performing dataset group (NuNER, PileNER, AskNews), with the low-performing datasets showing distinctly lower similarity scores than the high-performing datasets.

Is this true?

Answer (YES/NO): NO